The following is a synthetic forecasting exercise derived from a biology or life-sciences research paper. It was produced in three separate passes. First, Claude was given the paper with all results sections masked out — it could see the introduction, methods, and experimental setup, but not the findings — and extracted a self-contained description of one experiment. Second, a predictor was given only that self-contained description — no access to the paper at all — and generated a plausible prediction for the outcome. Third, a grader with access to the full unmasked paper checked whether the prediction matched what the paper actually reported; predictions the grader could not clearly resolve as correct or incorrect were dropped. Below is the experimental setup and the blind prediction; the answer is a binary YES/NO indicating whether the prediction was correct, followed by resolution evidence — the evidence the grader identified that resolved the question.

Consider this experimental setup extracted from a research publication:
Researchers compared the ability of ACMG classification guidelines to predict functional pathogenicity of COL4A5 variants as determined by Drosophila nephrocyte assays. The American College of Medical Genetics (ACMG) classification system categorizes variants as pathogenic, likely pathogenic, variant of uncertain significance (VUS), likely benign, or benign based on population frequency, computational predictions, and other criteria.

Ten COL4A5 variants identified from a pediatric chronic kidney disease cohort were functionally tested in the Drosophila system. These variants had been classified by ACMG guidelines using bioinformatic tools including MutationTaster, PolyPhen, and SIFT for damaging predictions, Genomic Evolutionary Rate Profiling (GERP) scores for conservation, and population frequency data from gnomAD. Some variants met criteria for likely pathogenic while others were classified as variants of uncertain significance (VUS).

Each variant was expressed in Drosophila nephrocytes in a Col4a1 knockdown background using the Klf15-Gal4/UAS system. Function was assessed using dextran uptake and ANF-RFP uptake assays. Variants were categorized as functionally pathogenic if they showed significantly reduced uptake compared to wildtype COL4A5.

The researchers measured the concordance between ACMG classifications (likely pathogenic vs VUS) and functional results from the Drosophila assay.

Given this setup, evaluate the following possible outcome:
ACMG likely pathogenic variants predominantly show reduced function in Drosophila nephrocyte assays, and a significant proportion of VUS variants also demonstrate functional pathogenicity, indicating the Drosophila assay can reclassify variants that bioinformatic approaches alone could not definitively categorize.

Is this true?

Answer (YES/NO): NO